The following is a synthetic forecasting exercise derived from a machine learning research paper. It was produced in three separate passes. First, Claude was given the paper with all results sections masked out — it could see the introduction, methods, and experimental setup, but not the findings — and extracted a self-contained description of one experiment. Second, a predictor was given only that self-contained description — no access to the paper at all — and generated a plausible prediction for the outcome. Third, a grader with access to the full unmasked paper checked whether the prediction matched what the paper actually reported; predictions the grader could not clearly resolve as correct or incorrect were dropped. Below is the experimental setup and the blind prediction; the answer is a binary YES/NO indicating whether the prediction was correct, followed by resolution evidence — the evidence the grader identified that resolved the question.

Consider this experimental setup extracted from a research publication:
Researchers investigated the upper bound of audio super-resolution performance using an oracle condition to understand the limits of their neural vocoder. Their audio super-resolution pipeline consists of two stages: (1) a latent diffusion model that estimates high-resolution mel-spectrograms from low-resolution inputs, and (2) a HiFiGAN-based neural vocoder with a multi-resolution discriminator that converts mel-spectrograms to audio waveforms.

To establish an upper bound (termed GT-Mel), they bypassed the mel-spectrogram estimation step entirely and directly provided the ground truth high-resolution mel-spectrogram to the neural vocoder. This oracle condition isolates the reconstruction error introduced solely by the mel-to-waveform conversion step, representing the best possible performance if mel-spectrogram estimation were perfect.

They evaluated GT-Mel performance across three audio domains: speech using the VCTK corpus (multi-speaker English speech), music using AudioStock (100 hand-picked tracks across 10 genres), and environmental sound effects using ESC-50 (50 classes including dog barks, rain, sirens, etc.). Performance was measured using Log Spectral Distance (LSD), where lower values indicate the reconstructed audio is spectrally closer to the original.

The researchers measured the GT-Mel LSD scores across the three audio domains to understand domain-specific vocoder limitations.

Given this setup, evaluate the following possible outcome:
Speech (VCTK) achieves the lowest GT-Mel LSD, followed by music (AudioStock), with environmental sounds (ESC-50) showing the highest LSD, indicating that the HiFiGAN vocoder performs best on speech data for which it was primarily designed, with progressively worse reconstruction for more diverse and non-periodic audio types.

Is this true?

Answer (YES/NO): NO